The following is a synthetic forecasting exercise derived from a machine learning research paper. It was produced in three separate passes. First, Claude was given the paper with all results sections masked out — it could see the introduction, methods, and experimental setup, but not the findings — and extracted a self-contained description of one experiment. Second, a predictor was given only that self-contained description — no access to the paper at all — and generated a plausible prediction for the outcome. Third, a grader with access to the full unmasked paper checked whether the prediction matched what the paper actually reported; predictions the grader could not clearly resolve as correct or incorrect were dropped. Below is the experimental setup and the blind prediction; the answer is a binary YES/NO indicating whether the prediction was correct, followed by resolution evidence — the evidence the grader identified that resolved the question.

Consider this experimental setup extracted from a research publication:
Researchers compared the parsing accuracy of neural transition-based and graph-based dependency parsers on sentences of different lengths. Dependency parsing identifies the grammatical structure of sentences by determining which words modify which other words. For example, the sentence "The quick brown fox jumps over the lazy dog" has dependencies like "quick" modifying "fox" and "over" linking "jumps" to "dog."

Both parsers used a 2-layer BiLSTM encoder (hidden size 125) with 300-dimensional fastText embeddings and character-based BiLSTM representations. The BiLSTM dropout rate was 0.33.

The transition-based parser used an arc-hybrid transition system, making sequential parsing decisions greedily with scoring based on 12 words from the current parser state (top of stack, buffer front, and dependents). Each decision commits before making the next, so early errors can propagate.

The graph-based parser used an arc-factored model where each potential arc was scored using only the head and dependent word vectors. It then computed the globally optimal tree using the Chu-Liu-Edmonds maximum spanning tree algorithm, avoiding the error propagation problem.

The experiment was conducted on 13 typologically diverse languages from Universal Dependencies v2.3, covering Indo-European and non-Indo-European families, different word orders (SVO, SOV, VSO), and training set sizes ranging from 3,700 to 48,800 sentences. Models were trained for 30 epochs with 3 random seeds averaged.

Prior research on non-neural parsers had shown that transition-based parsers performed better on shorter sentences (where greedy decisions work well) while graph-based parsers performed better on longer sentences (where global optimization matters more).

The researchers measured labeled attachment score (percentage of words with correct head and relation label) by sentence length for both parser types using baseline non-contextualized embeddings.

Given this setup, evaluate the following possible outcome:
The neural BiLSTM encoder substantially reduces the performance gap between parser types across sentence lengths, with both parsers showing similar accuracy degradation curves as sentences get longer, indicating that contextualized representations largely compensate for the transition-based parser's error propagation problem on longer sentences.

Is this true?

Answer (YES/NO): NO